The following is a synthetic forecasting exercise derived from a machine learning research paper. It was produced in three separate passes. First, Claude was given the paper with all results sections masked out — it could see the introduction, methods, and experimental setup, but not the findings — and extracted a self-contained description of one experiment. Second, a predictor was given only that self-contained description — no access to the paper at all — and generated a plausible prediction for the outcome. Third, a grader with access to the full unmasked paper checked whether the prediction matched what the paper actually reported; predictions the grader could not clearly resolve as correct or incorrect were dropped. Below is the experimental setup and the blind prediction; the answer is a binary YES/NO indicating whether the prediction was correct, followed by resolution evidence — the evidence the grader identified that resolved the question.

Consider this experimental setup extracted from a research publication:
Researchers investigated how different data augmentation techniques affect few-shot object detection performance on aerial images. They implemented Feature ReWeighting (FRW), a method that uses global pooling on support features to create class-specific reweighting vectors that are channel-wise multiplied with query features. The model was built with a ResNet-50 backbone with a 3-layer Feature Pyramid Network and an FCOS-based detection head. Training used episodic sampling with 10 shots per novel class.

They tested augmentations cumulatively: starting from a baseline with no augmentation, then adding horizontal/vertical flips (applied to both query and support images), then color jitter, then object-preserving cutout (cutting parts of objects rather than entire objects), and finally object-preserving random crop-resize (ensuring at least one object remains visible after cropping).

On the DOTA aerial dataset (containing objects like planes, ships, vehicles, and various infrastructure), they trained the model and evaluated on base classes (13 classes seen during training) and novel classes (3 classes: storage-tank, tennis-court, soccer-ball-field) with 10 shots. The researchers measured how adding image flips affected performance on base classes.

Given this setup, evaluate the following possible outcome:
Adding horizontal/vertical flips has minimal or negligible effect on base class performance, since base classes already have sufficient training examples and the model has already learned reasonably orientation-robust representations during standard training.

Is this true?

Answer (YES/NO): NO